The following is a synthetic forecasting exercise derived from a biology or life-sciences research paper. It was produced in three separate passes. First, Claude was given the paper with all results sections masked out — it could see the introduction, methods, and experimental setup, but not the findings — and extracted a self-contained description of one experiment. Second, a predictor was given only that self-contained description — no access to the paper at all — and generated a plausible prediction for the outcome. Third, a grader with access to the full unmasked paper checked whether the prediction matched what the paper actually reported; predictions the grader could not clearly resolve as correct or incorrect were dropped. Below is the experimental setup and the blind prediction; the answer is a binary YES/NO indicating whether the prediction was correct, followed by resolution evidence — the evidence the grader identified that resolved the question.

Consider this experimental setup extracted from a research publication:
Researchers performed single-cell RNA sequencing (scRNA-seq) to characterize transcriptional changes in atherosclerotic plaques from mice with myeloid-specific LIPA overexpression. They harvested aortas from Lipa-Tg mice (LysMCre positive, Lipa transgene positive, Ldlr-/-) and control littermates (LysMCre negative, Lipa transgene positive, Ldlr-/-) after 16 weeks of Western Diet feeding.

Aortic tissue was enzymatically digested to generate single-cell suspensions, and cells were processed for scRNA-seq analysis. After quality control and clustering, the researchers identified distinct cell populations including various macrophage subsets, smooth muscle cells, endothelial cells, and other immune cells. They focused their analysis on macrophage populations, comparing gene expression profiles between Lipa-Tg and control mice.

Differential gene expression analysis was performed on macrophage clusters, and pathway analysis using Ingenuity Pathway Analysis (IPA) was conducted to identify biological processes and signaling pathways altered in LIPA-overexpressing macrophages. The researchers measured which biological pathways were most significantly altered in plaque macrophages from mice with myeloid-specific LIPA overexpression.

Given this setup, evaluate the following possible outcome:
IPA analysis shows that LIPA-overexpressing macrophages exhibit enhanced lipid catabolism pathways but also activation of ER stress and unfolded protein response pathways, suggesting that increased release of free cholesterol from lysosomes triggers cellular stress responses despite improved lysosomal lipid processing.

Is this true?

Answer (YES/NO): NO